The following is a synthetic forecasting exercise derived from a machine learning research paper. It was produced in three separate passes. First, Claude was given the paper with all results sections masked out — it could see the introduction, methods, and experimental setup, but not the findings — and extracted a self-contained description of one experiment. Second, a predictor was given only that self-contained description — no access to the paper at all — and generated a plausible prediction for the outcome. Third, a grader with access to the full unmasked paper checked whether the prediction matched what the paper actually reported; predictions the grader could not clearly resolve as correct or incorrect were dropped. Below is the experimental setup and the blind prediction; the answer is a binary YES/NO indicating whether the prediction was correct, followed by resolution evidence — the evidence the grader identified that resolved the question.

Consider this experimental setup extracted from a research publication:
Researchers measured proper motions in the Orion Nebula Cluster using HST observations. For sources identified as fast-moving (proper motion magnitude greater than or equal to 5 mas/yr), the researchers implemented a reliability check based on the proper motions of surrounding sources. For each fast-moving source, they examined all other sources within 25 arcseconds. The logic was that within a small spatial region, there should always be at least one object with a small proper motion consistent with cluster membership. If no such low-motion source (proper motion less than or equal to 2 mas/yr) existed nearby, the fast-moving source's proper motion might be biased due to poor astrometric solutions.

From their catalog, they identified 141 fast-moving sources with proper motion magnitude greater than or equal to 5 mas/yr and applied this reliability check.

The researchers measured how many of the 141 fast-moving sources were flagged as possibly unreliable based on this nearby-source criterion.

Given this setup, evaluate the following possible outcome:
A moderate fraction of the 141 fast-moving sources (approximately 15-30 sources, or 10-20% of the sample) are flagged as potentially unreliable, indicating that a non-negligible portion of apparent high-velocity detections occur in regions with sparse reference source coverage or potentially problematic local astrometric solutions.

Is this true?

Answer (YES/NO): YES